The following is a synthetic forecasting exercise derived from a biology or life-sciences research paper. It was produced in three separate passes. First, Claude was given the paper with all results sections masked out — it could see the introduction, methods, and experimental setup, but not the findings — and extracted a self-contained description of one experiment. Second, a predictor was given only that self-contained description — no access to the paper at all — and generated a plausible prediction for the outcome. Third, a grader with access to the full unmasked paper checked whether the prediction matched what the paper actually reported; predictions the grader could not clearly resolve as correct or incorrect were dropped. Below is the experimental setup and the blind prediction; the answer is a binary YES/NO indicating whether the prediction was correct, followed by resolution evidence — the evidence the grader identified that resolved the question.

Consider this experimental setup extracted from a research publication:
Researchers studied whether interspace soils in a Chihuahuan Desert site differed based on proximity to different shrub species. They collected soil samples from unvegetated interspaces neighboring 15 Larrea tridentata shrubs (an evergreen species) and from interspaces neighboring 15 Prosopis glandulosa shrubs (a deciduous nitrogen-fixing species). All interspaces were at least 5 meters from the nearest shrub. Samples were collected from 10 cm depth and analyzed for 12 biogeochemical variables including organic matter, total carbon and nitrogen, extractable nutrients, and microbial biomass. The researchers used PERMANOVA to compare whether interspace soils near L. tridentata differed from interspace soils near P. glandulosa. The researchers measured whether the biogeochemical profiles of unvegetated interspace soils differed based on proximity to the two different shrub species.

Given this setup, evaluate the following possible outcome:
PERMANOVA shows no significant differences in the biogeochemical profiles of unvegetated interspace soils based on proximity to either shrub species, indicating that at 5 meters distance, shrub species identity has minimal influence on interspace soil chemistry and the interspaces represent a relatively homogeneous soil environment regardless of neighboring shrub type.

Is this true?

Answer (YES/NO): YES